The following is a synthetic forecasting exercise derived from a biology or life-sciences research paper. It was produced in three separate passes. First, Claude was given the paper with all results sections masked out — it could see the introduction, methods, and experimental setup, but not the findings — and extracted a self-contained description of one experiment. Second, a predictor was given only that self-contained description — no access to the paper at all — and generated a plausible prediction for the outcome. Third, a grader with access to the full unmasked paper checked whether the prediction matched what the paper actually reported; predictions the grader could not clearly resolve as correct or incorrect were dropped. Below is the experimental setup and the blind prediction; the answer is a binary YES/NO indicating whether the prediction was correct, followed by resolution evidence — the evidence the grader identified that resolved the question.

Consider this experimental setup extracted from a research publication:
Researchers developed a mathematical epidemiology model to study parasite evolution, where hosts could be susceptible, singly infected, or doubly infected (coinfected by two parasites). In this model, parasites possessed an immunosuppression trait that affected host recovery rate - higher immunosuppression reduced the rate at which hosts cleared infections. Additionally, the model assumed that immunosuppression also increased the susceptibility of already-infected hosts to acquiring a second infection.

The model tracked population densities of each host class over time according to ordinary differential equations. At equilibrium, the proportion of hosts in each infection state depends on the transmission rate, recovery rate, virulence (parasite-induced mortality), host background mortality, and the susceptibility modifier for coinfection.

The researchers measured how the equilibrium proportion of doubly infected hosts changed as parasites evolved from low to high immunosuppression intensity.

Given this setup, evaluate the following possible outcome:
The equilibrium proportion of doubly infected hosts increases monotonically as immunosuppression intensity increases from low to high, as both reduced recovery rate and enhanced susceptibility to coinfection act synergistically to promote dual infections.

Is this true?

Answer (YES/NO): YES